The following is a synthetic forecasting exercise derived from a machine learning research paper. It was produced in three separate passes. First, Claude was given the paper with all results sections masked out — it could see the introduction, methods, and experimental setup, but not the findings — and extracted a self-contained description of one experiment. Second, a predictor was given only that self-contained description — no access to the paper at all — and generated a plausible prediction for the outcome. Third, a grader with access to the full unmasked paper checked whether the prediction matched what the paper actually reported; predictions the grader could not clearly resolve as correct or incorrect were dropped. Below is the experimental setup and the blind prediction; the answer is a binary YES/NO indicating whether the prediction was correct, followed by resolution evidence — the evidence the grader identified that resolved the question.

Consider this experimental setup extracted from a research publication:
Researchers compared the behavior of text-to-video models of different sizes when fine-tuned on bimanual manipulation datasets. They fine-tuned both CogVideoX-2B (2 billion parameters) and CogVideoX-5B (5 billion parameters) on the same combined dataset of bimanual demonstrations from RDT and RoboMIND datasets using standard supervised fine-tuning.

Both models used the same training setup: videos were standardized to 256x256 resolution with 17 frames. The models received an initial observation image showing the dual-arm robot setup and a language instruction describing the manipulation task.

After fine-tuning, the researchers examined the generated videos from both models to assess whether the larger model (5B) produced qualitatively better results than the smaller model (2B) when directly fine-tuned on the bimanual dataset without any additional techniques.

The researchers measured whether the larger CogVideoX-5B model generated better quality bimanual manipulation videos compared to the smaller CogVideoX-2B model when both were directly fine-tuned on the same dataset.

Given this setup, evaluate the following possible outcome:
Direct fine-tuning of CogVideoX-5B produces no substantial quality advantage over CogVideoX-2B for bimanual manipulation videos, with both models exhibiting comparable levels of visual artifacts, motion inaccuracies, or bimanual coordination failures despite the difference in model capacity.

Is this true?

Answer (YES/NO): NO